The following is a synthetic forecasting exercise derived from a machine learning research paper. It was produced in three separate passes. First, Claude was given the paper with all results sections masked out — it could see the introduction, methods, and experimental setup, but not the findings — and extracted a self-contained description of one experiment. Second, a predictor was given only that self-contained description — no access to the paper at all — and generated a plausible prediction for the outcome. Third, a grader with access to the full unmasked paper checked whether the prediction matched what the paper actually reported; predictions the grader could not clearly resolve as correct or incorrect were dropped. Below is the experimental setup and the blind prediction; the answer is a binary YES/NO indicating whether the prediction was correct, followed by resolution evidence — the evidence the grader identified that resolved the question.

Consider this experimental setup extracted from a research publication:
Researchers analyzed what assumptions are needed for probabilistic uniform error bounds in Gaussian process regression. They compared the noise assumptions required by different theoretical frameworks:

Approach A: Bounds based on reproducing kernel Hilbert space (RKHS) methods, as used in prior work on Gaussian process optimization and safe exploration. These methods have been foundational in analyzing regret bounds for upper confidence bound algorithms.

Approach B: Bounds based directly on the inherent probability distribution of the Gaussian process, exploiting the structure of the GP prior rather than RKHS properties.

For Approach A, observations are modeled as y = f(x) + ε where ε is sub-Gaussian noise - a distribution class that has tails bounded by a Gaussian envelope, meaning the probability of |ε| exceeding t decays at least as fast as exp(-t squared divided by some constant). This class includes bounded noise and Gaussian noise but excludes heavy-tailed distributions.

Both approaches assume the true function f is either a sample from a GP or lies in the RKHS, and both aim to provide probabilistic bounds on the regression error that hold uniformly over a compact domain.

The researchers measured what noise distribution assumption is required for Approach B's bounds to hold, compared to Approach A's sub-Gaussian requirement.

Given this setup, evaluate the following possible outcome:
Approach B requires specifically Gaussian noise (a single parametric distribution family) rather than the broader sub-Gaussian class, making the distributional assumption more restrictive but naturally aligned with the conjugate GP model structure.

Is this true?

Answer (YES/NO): NO